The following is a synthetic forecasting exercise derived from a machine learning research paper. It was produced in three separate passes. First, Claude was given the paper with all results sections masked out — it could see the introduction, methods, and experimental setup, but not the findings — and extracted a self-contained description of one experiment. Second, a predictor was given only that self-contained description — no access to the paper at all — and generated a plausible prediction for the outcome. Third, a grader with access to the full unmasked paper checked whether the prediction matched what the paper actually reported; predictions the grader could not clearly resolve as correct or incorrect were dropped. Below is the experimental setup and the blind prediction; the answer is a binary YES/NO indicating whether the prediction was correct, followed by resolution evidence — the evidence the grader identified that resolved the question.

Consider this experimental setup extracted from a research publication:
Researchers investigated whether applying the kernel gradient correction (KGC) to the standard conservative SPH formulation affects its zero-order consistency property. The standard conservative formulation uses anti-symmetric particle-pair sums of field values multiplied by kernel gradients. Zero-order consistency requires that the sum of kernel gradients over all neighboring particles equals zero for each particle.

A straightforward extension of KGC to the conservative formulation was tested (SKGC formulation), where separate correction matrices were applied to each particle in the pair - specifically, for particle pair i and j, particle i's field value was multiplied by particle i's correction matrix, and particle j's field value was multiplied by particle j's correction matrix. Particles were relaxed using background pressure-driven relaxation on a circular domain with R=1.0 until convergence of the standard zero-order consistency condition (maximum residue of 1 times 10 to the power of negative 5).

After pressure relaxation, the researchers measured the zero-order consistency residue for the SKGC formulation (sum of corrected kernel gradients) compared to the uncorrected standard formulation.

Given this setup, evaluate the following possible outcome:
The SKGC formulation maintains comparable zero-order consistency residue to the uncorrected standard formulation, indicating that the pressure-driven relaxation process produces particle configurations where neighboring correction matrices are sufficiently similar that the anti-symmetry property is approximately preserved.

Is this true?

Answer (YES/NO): NO